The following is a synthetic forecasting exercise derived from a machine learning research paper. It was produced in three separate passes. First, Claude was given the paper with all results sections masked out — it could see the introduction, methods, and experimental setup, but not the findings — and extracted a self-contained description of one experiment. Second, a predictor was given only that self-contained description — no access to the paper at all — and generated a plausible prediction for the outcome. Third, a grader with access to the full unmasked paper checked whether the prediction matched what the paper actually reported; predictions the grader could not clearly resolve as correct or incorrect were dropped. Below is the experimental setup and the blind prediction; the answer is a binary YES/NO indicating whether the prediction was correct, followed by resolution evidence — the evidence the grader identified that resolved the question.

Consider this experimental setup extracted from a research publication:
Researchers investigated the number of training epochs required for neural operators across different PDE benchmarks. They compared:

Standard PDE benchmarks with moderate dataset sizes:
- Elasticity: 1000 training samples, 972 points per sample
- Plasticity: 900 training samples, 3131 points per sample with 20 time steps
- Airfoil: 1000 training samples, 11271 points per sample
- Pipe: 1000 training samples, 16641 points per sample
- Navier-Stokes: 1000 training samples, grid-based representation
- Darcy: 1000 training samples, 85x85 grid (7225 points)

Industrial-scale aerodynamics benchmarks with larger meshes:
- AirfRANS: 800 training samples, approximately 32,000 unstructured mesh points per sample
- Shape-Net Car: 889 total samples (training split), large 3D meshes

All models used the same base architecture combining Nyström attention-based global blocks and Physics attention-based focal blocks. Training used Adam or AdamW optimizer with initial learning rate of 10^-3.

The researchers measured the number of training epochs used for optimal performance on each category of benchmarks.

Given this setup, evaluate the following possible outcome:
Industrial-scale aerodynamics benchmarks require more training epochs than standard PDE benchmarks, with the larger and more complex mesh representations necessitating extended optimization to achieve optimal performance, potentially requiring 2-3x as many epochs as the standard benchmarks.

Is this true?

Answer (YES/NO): NO